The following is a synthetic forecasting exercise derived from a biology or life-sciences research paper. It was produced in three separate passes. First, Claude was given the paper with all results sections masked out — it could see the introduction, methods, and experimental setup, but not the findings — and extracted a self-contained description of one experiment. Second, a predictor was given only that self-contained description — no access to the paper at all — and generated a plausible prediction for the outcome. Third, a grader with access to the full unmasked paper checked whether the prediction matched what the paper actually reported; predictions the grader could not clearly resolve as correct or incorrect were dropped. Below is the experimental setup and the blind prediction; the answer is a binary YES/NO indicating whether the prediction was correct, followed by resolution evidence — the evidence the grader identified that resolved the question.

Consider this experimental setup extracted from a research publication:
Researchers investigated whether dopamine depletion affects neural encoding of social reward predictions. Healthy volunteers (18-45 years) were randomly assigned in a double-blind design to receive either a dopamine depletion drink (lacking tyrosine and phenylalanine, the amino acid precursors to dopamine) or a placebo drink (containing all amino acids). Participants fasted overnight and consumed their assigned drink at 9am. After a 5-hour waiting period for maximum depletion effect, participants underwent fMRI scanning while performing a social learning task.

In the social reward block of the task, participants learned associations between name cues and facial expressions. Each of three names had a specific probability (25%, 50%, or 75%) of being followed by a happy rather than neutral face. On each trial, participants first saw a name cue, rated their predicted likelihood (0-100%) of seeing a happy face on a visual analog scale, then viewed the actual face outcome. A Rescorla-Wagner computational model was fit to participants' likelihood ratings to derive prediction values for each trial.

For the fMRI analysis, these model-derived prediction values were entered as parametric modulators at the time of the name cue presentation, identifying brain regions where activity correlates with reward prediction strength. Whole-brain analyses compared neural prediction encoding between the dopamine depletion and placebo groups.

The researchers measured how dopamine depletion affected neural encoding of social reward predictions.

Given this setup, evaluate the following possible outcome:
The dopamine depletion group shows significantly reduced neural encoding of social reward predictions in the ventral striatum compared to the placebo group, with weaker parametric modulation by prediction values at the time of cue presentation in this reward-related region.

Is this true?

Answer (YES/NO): NO